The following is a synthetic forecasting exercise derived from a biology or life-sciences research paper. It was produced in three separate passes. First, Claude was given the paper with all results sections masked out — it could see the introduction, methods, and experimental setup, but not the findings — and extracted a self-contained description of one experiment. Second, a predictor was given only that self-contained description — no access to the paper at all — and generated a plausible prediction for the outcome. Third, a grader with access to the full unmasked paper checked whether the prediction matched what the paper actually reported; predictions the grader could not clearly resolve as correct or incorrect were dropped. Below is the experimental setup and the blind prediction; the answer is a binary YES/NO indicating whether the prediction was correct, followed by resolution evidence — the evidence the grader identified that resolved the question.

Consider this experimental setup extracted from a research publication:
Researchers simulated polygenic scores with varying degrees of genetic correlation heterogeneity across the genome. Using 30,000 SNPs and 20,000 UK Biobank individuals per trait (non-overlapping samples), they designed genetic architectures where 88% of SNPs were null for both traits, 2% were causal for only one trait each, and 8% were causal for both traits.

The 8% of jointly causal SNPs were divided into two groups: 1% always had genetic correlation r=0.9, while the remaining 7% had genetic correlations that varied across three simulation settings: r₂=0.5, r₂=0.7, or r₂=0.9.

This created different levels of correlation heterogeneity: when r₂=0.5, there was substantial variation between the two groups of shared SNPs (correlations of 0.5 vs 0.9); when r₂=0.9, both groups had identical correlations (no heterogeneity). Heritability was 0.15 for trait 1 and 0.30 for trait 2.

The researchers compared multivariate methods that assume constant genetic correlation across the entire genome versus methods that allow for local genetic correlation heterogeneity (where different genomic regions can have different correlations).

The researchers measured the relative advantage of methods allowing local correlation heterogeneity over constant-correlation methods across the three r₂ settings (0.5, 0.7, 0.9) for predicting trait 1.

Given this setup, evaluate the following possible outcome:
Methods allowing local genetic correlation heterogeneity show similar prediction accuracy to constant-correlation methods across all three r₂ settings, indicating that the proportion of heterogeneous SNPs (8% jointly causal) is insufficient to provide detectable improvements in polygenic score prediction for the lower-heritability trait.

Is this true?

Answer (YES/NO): NO